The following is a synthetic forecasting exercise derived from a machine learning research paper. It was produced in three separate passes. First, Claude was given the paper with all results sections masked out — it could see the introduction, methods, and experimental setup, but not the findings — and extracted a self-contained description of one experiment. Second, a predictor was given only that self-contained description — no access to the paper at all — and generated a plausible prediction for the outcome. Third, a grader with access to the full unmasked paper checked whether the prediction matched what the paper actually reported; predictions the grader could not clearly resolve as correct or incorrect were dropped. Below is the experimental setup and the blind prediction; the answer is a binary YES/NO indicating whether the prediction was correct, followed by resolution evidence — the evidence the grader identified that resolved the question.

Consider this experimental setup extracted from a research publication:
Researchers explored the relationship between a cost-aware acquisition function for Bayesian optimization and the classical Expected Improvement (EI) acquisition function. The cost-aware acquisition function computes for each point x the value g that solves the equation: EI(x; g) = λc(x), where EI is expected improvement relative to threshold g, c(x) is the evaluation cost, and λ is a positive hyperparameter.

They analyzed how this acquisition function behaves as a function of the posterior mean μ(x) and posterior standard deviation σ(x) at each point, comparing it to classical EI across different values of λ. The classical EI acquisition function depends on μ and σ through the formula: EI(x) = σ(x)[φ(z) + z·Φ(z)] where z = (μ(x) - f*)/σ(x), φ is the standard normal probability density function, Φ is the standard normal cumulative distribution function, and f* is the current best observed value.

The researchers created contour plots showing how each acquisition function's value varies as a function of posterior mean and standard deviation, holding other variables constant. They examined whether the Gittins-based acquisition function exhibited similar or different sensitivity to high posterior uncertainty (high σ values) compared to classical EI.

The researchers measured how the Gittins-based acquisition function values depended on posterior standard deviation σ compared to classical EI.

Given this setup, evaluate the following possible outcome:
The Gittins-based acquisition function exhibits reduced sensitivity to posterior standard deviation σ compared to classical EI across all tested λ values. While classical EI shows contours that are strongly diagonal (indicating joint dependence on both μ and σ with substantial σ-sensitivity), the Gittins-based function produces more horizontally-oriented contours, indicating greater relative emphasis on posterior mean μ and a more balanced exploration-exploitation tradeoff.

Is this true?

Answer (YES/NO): NO